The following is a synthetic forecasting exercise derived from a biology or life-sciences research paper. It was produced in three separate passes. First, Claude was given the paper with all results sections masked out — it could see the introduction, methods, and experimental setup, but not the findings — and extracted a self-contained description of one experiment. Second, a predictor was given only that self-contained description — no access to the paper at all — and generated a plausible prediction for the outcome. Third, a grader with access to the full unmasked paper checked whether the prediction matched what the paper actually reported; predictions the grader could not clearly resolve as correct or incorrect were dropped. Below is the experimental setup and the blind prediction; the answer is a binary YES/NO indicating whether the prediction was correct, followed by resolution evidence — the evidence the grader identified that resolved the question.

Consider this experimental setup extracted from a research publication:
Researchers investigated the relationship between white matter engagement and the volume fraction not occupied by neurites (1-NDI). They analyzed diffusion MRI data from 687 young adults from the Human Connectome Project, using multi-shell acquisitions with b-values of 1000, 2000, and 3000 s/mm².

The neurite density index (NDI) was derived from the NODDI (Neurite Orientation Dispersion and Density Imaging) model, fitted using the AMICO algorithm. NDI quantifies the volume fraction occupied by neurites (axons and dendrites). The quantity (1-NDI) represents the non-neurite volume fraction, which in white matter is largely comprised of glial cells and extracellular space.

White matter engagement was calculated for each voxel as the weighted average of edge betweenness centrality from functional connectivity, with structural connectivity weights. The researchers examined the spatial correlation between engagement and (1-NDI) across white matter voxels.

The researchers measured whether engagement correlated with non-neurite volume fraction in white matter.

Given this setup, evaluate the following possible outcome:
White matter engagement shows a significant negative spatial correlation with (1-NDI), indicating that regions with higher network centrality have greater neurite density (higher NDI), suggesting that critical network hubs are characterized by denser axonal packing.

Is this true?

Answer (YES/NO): NO